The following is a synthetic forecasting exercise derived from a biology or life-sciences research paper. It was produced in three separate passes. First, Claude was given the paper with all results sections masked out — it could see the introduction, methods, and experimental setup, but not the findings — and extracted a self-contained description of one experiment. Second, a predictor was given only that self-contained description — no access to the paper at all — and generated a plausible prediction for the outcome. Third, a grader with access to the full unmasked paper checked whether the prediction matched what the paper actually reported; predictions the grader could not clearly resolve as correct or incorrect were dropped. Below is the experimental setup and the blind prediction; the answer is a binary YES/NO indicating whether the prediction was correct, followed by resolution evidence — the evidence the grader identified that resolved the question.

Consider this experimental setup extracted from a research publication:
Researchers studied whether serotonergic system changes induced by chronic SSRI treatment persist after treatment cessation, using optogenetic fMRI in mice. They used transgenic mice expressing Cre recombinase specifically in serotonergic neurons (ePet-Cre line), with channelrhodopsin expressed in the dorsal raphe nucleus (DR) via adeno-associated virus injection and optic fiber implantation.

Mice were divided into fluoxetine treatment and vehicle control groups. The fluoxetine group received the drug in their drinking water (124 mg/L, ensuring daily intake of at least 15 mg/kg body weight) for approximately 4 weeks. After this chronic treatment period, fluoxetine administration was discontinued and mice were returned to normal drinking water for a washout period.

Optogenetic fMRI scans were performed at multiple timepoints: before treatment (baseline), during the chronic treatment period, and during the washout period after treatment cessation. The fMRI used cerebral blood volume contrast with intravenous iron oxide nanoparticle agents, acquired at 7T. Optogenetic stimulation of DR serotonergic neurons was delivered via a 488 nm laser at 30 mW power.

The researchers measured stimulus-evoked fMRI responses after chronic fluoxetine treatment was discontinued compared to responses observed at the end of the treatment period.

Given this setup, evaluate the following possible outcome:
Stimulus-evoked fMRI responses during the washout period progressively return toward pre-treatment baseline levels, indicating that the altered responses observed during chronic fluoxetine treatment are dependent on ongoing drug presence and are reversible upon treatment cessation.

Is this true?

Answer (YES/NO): YES